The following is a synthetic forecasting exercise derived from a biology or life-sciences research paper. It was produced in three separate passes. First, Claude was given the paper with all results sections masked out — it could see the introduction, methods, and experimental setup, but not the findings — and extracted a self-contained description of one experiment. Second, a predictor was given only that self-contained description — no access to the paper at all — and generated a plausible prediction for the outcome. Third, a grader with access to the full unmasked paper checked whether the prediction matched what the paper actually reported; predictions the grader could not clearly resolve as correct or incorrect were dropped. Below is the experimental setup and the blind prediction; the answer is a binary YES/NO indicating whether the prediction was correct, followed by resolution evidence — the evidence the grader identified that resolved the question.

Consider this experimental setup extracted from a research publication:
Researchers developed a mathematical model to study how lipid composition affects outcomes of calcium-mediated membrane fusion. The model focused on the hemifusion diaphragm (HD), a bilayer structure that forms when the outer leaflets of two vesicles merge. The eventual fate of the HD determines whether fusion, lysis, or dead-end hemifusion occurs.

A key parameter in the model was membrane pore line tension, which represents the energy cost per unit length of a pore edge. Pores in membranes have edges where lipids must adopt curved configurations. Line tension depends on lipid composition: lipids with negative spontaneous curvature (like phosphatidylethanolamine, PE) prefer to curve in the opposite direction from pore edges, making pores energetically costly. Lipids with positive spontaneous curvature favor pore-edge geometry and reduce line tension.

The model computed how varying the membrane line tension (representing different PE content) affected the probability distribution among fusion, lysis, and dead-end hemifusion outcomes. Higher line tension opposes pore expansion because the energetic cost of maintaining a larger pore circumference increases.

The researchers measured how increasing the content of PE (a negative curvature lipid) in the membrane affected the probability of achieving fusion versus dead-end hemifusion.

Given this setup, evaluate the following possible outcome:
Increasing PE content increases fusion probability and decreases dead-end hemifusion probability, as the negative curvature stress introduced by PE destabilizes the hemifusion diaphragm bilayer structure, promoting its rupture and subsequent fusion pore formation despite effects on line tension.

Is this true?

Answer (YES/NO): NO